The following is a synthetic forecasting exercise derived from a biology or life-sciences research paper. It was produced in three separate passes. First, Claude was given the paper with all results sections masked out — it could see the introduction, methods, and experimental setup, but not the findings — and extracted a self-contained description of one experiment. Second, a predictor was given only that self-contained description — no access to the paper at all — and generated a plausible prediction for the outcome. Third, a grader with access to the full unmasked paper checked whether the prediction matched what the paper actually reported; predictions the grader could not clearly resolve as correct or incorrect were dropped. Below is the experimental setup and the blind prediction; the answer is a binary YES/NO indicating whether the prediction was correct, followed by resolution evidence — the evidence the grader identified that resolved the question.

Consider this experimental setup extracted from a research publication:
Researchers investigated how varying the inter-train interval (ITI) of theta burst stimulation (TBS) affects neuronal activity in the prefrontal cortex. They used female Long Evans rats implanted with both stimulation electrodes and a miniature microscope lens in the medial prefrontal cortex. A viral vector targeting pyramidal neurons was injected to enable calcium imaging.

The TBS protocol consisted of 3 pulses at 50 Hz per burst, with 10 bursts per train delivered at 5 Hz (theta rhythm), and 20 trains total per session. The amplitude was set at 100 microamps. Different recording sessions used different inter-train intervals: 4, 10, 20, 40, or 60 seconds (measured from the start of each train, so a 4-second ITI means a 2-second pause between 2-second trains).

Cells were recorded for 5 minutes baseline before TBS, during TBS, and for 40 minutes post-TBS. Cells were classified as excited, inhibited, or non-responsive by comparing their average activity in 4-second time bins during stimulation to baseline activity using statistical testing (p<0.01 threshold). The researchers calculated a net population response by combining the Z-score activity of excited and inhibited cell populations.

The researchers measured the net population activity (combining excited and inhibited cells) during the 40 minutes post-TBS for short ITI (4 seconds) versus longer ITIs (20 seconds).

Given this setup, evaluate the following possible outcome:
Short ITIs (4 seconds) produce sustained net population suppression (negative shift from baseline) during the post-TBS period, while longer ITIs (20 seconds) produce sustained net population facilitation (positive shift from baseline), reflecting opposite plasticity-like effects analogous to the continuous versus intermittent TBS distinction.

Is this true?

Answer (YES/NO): YES